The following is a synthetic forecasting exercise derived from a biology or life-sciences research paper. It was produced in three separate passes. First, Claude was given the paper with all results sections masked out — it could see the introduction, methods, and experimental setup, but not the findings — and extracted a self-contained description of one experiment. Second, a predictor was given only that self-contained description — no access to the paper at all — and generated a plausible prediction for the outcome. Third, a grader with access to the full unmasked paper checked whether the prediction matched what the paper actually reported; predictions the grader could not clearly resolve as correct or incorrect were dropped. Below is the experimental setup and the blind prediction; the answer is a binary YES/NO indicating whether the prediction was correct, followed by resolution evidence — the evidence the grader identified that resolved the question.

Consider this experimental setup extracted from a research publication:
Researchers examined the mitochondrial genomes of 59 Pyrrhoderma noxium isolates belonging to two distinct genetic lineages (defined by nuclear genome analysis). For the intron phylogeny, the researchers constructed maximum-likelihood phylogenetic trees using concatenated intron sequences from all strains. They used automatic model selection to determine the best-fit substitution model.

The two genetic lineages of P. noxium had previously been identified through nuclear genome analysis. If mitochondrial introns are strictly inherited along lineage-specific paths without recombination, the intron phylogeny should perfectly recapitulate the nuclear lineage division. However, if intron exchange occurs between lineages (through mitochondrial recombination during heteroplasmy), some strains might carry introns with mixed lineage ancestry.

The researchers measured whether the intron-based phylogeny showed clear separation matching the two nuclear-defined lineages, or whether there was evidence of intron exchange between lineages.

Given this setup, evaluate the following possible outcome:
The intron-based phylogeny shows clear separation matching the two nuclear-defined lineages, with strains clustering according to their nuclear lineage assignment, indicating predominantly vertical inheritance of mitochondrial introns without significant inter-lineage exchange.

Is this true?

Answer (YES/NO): NO